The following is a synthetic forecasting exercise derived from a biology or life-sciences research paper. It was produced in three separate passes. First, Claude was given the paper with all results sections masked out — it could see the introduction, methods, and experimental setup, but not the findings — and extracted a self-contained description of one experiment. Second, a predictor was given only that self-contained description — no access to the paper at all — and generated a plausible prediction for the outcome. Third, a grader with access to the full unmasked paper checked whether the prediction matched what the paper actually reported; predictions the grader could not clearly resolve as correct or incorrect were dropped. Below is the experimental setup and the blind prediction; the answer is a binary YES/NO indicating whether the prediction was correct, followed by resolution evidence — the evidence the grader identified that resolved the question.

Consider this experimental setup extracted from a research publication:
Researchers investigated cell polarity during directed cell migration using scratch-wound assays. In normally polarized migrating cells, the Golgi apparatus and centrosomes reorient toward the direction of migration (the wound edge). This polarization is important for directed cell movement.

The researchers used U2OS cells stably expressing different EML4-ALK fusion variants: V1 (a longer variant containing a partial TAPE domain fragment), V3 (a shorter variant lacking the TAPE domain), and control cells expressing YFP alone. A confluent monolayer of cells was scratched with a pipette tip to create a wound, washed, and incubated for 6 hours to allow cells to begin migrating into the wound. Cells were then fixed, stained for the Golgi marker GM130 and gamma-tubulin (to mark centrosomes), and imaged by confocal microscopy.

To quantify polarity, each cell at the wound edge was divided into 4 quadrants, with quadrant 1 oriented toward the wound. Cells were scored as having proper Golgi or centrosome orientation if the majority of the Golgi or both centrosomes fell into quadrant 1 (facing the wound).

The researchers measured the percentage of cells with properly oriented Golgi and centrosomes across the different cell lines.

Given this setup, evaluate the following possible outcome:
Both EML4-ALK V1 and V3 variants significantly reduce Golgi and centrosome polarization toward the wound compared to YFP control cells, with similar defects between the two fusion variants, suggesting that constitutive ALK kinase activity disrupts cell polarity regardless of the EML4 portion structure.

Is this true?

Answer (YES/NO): NO